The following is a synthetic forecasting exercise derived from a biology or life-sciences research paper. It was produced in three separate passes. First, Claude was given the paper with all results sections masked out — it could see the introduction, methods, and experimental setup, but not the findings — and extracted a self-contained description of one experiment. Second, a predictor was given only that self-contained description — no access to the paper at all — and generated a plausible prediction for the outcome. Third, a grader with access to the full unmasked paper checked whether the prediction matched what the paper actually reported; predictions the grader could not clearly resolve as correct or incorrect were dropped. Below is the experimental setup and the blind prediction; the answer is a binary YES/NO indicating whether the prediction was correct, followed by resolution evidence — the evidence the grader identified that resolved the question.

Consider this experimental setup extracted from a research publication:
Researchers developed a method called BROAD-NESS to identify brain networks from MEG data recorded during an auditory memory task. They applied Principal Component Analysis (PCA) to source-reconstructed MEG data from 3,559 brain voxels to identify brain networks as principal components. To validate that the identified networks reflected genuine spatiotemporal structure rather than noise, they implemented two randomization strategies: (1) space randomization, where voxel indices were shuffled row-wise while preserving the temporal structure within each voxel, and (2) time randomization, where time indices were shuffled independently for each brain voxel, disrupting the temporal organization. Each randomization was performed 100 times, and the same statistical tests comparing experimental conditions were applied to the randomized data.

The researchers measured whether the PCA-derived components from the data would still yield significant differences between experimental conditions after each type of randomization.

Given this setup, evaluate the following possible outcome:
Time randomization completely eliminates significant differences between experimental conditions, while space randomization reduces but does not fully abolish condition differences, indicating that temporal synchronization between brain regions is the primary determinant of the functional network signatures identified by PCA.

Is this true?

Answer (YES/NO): NO